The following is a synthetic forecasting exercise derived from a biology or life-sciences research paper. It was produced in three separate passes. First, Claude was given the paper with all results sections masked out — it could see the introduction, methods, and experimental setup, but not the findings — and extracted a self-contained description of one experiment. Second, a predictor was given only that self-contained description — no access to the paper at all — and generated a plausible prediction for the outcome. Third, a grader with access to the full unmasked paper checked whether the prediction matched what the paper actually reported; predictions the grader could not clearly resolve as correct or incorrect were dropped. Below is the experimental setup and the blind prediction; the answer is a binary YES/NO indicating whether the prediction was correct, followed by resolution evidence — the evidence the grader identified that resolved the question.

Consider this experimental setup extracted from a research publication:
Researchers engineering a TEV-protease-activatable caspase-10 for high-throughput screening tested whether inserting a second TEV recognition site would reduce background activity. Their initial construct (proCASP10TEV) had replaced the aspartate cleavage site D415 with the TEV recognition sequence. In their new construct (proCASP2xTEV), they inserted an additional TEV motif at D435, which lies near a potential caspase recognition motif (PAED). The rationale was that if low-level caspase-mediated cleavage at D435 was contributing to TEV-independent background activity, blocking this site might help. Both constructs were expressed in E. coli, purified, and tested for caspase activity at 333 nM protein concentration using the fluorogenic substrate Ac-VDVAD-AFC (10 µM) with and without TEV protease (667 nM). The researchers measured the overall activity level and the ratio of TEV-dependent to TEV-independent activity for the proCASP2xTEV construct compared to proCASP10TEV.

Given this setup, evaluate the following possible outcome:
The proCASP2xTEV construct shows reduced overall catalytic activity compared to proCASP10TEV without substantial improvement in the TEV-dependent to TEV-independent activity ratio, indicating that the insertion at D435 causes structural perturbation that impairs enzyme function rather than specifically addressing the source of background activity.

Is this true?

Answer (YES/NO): YES